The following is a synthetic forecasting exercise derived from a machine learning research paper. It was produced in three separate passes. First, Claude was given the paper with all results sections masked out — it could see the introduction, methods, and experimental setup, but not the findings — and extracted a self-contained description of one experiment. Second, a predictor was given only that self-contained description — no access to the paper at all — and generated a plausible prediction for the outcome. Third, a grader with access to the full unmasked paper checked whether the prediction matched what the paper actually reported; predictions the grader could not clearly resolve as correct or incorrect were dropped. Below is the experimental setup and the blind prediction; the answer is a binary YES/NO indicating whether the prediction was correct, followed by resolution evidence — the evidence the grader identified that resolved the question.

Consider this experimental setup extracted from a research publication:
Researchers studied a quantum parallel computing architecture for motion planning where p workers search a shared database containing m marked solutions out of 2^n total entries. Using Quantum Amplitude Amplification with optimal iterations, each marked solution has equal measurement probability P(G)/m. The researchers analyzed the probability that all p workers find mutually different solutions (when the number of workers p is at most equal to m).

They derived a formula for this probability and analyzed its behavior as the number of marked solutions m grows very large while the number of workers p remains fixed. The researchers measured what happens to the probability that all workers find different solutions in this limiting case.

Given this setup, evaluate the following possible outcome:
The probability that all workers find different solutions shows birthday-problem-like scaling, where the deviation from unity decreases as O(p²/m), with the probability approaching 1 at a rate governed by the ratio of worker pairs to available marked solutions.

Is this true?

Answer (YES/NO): NO